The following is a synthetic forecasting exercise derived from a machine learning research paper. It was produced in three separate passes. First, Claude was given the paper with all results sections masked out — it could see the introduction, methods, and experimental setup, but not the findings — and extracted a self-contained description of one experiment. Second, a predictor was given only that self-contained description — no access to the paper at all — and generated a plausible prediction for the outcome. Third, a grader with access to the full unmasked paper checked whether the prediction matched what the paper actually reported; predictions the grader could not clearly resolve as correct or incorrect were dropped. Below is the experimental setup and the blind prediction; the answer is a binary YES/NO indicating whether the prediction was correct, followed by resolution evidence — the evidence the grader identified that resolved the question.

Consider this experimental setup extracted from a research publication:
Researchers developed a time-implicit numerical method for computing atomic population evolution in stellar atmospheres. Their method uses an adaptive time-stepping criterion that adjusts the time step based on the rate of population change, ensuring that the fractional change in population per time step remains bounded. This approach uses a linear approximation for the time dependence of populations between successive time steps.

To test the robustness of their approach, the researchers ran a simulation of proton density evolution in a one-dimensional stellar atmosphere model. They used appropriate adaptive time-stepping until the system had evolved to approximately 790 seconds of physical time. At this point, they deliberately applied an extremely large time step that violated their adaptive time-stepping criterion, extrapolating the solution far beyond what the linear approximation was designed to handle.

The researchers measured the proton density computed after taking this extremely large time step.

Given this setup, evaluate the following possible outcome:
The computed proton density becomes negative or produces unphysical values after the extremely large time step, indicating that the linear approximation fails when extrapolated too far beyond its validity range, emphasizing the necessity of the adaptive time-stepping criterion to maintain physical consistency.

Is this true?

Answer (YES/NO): YES